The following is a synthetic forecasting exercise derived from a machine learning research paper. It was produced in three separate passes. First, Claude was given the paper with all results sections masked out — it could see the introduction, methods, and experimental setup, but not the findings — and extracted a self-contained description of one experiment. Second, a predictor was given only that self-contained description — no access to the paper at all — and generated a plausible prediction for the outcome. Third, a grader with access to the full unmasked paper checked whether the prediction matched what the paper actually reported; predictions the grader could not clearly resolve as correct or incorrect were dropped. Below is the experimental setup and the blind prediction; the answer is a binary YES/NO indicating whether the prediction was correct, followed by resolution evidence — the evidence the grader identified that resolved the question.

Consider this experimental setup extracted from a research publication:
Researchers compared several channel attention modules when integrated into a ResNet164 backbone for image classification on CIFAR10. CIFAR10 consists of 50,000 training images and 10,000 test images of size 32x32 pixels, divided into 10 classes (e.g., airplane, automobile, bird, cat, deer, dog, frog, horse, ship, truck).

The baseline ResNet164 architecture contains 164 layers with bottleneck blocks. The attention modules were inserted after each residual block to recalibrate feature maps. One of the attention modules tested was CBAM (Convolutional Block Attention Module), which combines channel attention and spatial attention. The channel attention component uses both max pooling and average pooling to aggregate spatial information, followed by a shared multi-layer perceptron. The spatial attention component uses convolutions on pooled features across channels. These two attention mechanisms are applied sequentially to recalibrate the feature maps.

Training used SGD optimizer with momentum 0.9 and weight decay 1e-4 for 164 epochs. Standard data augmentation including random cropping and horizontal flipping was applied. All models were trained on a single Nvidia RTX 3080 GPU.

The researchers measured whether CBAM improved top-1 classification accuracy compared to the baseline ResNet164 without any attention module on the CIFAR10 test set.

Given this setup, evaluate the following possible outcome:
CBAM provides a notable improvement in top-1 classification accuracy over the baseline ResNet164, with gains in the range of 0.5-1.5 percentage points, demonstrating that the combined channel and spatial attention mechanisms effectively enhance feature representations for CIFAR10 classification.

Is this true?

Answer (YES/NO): NO